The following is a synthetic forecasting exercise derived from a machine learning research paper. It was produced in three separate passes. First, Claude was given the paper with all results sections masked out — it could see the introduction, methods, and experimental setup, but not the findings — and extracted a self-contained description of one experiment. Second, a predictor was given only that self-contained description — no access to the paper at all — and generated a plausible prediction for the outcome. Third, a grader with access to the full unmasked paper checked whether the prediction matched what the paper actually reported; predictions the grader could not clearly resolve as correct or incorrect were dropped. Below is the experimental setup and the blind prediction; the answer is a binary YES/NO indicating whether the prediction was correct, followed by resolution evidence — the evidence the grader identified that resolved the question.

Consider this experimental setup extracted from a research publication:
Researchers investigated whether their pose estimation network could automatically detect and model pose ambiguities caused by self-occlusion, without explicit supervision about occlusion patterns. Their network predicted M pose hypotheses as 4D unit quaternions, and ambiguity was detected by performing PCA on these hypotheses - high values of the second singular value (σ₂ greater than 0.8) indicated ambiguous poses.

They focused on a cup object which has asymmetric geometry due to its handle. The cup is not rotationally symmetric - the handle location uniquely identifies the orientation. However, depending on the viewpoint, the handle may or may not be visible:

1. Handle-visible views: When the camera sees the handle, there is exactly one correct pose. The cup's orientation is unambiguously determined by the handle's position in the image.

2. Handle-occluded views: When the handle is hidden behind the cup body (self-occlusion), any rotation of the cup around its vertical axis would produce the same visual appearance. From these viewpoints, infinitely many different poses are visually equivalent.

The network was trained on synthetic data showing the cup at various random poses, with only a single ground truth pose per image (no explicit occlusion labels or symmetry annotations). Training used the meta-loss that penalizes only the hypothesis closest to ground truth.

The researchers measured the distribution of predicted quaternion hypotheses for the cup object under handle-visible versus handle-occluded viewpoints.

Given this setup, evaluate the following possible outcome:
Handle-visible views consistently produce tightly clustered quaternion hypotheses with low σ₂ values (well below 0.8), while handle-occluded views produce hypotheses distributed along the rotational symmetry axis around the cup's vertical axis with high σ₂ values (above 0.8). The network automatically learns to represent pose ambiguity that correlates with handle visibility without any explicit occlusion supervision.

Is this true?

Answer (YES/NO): YES